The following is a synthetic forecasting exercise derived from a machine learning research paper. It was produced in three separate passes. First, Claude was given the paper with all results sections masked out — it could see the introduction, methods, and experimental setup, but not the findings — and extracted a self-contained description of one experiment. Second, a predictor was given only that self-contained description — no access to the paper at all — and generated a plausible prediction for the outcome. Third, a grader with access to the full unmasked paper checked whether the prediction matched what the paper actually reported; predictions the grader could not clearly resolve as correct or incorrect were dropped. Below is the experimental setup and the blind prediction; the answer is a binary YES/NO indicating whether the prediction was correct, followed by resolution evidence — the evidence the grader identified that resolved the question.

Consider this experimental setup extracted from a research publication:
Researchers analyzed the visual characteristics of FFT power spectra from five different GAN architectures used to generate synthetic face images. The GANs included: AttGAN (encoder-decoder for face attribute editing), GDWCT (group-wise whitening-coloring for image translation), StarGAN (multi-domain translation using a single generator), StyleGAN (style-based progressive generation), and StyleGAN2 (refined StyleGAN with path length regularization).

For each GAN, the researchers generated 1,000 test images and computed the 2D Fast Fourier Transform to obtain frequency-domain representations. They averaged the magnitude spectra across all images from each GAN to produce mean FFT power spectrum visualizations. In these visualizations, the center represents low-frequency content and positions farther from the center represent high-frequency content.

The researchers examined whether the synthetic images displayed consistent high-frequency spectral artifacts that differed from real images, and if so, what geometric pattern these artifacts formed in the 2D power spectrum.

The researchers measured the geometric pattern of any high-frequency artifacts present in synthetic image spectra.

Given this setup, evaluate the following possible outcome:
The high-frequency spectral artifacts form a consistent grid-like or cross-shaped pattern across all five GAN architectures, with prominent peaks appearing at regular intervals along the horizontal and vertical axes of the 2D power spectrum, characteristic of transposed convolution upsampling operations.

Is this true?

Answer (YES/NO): YES